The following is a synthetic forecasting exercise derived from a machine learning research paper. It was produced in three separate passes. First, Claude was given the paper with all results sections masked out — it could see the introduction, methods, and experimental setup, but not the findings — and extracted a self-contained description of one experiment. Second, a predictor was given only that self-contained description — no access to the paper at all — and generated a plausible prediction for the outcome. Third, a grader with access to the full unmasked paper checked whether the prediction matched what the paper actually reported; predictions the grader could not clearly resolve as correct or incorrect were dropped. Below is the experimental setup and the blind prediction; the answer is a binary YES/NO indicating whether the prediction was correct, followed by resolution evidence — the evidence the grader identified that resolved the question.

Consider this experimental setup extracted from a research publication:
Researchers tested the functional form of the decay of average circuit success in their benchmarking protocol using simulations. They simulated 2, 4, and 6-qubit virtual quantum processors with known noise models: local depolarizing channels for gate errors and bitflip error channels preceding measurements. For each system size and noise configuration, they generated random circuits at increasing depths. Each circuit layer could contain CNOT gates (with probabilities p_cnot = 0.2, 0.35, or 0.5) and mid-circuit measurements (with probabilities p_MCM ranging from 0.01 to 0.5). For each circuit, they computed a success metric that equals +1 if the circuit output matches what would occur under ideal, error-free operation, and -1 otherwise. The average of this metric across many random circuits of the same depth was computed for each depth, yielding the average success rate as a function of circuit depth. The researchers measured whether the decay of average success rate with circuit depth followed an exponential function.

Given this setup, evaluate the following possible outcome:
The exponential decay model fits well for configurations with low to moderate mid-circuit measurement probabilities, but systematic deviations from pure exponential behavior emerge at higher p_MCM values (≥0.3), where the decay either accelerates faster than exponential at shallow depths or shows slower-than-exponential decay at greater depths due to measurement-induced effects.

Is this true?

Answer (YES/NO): NO